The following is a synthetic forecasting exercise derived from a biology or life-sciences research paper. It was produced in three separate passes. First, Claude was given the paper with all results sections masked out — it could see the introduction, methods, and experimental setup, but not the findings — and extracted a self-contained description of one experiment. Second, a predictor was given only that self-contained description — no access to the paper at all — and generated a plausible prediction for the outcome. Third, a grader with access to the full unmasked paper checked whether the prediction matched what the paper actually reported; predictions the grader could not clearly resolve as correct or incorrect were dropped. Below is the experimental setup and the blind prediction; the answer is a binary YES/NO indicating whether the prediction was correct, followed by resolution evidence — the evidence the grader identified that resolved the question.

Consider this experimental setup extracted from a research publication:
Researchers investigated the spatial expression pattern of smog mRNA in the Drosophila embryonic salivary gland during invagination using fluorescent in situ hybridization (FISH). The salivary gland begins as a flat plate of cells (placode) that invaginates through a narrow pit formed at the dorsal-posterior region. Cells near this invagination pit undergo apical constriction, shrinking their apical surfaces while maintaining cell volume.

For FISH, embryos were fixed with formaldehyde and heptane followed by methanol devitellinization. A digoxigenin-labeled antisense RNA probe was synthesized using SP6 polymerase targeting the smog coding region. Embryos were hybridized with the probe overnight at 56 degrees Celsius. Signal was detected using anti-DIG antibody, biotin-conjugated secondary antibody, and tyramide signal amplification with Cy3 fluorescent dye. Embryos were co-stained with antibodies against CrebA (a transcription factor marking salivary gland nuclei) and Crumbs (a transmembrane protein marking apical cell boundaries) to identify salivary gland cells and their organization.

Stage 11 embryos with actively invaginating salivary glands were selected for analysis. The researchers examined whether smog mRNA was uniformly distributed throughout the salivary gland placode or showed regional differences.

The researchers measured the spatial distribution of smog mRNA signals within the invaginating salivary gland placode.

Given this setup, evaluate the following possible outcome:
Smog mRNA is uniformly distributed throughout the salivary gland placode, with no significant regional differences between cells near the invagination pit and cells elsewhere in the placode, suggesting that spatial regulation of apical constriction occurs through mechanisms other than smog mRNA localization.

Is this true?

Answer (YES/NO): NO